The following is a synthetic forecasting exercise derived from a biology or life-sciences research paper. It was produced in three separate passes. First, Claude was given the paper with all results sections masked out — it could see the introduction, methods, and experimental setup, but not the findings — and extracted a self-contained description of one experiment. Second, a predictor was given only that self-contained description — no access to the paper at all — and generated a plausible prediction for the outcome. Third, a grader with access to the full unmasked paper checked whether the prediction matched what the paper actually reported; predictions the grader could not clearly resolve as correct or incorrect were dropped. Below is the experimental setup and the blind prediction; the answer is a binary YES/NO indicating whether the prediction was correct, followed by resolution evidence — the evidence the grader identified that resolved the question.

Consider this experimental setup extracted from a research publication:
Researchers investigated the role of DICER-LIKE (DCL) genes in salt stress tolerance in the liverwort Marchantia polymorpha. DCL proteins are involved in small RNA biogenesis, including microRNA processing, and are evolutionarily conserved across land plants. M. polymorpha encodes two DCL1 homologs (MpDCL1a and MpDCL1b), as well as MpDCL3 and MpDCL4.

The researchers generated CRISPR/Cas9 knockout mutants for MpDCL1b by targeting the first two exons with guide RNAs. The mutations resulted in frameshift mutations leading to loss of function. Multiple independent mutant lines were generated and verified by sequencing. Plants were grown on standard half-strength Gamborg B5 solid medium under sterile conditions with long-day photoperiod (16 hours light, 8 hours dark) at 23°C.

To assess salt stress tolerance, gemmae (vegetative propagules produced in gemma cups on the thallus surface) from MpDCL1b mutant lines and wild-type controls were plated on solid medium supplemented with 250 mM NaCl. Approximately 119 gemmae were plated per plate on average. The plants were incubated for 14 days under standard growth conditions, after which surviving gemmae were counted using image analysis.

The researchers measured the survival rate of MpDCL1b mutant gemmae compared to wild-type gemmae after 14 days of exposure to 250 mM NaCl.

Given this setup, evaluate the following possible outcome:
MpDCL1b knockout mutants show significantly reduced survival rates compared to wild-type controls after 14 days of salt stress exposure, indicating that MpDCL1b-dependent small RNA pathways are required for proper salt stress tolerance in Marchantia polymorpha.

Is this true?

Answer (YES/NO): NO